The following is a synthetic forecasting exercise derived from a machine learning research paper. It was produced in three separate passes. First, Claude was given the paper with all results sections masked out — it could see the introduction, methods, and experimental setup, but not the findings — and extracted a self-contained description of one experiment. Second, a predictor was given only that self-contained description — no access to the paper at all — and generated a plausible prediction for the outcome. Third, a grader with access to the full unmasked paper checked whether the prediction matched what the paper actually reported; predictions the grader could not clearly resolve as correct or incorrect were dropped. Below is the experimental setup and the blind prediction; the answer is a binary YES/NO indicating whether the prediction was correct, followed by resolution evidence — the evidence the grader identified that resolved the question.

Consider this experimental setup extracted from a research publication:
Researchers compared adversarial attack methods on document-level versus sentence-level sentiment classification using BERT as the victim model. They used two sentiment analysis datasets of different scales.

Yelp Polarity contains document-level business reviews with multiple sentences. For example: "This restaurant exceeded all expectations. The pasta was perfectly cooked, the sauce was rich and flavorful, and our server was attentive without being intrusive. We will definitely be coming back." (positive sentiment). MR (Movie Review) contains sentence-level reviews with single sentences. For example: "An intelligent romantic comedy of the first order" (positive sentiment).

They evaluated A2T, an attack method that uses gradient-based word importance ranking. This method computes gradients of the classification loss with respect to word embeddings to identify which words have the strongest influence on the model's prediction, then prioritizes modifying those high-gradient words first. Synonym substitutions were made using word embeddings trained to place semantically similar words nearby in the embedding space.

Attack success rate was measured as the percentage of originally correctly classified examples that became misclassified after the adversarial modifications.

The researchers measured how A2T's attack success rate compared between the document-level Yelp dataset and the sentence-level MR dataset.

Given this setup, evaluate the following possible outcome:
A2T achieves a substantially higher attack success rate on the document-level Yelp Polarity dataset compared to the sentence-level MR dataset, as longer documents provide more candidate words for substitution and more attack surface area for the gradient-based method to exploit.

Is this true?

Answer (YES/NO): YES